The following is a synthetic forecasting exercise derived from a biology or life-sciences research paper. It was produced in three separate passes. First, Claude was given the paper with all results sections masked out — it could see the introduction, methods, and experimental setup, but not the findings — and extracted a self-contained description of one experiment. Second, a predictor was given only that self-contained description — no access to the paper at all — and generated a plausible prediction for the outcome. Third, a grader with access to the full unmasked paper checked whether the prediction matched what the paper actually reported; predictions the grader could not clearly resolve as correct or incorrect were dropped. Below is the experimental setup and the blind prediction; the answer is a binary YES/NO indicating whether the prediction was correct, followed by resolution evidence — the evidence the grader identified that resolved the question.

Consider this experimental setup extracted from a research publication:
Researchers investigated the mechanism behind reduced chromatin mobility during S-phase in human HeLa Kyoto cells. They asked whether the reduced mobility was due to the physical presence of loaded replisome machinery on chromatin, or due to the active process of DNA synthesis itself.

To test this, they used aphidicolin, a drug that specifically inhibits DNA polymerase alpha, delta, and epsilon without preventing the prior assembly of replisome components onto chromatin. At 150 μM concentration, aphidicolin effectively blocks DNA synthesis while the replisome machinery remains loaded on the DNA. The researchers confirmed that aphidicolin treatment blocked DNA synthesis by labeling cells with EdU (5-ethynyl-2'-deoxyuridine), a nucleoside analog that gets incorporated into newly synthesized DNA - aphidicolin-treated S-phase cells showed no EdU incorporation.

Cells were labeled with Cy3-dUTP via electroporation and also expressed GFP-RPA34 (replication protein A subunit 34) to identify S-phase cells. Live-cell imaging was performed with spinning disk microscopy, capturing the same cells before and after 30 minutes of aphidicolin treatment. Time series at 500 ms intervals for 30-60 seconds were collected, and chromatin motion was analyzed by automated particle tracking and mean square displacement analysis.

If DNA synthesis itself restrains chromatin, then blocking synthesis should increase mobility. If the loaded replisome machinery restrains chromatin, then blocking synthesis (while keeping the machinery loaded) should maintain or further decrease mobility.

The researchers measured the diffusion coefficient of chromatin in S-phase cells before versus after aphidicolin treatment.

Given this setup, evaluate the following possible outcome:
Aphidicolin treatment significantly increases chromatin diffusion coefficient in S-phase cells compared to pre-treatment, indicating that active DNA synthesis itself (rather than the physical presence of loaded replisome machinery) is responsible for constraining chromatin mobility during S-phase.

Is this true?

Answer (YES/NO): NO